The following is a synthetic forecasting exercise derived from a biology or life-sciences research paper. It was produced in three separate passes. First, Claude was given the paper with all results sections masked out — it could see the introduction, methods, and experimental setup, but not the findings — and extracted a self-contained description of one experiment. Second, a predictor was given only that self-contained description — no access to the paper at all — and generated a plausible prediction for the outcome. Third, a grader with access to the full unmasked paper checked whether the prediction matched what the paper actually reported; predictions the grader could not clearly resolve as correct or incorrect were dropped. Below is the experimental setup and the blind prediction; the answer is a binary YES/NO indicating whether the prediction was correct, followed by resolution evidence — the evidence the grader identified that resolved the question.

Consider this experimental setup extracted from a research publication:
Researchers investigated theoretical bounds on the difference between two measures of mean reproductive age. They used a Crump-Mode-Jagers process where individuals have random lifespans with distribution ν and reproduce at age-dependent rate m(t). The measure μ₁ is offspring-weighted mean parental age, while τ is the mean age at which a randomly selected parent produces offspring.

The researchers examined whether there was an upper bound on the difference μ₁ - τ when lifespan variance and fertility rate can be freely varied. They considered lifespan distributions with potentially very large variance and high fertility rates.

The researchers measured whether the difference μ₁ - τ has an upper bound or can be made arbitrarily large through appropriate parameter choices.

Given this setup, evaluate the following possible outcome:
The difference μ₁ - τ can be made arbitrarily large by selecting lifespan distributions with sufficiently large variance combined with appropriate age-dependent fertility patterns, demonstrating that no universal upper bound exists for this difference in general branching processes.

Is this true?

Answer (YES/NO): YES